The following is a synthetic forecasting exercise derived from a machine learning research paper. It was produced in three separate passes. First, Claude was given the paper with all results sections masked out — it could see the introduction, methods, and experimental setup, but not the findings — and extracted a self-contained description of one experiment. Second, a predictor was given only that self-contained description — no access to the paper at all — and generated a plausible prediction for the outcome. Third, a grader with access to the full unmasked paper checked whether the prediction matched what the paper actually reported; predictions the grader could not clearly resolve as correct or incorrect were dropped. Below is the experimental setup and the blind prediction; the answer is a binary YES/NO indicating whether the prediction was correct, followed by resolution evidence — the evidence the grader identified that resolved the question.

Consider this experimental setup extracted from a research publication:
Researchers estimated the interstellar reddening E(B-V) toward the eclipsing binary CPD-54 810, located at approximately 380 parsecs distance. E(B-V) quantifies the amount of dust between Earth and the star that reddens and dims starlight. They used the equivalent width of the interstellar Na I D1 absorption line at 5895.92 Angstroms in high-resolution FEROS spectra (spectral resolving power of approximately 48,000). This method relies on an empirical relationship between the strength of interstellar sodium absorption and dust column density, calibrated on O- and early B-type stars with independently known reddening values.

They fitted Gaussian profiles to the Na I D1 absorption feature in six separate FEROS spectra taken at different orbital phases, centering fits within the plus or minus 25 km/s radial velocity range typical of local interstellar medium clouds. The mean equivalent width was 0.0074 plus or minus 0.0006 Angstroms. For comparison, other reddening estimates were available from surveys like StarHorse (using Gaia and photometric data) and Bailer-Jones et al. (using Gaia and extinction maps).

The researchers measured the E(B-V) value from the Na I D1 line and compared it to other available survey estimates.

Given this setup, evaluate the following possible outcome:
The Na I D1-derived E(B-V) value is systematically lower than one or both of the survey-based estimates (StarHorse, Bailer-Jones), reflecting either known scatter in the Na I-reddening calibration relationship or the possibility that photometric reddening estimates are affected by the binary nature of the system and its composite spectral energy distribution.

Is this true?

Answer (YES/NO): YES